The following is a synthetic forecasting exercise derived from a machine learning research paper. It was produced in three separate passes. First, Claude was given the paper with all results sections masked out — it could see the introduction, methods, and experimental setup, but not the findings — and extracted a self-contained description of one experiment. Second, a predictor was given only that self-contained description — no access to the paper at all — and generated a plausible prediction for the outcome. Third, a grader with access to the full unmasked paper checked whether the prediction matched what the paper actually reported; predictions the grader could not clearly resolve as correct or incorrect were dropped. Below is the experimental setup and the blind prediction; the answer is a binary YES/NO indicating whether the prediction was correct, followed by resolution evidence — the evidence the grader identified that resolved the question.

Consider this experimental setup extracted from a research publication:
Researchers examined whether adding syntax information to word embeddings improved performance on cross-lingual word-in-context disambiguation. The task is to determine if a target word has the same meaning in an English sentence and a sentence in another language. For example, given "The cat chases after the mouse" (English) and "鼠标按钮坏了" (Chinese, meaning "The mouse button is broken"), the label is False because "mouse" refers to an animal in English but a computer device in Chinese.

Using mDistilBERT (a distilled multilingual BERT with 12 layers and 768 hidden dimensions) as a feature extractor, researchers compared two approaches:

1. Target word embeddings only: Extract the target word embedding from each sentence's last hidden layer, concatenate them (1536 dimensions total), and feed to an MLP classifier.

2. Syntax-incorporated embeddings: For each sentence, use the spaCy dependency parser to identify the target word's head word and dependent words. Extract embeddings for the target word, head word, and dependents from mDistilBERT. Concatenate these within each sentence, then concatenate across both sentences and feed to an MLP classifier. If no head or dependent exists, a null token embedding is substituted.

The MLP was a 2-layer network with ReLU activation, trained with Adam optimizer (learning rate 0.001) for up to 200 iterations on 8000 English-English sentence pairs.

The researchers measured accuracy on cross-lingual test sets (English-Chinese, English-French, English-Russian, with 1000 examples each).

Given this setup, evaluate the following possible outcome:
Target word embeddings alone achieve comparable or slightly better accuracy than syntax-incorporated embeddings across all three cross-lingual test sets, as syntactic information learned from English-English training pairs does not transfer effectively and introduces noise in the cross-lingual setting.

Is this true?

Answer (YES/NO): NO